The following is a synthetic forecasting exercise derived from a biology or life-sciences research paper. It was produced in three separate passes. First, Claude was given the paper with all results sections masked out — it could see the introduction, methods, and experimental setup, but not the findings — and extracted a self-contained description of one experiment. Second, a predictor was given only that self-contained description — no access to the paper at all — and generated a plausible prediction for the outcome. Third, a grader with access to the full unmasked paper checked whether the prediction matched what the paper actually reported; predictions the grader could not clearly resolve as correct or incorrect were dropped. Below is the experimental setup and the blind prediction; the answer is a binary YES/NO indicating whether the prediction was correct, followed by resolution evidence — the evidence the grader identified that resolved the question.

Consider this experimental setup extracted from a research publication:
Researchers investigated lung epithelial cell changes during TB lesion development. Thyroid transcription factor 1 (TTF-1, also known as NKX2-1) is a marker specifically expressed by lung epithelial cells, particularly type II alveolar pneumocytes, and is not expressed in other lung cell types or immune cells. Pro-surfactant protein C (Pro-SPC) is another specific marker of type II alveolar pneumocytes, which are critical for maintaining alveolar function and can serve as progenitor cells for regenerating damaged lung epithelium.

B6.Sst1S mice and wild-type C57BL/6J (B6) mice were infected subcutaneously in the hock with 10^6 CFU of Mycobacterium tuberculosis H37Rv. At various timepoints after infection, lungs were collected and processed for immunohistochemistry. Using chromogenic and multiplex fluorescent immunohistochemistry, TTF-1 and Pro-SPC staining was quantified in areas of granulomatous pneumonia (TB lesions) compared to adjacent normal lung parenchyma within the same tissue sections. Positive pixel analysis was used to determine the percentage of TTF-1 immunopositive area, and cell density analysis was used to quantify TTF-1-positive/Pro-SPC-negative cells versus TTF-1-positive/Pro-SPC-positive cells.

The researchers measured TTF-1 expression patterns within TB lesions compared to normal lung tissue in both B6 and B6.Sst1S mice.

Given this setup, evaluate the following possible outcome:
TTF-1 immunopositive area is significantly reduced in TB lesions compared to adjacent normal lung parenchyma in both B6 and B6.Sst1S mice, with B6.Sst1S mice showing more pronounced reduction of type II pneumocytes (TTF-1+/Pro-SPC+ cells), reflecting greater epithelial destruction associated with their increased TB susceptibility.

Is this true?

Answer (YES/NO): NO